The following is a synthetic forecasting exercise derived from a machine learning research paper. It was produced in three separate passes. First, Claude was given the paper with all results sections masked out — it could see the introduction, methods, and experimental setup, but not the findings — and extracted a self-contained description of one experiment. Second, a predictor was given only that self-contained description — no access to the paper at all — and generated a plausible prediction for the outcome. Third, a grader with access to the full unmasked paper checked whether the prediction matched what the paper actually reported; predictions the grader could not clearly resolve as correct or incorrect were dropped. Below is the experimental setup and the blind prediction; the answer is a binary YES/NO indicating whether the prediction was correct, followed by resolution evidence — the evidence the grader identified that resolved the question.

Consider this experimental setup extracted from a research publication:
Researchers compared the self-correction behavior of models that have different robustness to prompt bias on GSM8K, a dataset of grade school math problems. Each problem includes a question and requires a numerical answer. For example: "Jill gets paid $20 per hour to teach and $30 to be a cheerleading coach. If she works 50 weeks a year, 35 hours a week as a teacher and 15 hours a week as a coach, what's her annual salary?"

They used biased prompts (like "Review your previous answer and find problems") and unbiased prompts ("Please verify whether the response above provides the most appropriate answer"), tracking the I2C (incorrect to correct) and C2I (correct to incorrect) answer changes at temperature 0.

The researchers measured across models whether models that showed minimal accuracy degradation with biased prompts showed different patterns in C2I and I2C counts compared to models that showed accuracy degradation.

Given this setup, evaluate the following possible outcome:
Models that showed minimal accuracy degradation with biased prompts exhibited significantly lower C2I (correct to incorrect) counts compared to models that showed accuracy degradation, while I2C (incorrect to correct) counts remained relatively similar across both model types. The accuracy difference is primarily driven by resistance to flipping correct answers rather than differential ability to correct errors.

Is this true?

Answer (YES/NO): NO